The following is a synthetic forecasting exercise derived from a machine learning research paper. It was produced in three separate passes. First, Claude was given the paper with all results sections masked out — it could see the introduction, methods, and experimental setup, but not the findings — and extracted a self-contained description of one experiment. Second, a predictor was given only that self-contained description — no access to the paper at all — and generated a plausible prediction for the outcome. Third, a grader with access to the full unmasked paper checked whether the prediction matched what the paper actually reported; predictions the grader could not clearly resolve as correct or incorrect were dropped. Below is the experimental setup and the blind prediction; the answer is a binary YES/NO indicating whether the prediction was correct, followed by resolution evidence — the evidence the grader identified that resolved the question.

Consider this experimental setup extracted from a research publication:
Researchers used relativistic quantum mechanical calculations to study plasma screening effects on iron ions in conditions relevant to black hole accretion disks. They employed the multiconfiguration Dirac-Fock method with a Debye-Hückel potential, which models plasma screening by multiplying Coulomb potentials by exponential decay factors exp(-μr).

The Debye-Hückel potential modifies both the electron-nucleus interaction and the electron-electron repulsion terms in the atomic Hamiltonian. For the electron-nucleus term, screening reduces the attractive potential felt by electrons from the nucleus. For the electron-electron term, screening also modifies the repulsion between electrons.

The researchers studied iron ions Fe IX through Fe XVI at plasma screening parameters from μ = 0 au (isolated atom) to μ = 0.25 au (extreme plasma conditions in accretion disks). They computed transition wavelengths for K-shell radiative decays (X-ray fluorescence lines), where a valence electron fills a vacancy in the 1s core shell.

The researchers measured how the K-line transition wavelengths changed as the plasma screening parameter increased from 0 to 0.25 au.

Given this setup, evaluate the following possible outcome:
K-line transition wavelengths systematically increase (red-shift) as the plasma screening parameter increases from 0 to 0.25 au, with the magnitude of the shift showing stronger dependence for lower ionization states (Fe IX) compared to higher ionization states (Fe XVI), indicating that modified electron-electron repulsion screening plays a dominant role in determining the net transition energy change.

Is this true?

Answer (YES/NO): NO